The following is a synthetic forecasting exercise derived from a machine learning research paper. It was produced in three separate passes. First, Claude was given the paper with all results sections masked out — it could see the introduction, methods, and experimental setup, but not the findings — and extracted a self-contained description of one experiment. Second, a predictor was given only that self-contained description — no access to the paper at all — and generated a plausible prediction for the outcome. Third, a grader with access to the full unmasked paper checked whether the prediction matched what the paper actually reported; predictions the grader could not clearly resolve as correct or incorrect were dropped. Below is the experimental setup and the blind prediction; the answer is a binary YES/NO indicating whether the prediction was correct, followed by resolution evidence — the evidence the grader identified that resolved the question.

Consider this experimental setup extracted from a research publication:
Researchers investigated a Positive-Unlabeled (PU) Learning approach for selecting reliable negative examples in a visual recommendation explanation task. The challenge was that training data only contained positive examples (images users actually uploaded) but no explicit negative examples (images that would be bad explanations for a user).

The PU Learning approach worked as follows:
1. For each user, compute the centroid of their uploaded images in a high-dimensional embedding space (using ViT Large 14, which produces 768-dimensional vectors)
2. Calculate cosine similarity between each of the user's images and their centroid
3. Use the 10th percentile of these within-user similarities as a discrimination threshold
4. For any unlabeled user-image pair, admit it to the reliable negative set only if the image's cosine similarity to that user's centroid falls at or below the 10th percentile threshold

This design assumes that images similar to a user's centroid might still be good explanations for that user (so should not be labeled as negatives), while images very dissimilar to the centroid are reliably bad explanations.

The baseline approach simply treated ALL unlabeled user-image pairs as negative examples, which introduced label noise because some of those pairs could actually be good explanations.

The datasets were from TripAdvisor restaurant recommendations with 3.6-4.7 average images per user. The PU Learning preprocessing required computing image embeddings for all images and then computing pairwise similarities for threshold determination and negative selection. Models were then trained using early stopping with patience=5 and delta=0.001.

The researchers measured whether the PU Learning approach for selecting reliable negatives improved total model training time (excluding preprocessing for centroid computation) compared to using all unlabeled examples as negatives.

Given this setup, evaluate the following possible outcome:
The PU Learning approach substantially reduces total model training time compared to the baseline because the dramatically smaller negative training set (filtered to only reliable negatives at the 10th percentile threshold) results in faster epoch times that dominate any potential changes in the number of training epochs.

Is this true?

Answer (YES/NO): NO